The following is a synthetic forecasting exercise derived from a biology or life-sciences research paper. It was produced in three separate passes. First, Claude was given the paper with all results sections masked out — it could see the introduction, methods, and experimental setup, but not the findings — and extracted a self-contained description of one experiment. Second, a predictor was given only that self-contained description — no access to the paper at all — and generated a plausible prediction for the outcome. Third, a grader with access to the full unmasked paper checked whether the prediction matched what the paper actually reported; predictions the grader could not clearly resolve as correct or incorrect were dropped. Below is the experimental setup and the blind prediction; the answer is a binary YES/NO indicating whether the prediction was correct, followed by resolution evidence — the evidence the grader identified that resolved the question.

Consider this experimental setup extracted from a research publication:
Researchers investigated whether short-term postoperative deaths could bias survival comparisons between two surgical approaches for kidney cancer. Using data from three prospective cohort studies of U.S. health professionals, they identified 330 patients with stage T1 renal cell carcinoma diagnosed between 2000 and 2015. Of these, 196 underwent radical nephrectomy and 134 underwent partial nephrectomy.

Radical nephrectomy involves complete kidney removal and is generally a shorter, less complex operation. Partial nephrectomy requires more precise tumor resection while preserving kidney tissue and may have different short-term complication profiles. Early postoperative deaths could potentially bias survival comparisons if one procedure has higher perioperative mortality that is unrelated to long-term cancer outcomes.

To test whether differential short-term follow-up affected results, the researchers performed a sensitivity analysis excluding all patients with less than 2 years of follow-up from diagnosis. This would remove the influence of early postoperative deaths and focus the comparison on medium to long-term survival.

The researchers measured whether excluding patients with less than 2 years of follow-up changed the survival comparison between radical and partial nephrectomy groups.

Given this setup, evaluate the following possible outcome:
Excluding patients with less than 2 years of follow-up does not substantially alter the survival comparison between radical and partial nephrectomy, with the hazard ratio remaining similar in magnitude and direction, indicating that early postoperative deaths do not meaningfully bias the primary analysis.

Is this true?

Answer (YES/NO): YES